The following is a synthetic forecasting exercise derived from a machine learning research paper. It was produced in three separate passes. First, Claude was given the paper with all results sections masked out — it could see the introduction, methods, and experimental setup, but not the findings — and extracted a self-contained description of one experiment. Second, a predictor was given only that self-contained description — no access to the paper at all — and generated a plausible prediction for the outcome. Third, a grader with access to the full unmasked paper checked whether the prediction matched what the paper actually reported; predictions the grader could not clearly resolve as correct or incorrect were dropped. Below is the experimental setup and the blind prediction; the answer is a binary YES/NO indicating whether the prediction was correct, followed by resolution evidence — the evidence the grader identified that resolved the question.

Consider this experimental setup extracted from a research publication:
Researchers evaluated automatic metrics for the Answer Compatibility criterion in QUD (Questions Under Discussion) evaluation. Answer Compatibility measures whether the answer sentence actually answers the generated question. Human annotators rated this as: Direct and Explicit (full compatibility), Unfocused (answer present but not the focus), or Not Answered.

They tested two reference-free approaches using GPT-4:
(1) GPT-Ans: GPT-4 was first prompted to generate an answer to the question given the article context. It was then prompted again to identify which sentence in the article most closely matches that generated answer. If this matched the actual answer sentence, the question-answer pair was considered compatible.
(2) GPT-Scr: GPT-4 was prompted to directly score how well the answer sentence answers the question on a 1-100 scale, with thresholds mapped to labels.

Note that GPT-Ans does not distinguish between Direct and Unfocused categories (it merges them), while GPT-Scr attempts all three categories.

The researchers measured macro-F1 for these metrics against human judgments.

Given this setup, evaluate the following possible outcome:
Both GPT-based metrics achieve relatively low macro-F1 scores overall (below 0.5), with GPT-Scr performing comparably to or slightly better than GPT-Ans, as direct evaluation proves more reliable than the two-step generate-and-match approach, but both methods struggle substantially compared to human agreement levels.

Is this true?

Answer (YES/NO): NO